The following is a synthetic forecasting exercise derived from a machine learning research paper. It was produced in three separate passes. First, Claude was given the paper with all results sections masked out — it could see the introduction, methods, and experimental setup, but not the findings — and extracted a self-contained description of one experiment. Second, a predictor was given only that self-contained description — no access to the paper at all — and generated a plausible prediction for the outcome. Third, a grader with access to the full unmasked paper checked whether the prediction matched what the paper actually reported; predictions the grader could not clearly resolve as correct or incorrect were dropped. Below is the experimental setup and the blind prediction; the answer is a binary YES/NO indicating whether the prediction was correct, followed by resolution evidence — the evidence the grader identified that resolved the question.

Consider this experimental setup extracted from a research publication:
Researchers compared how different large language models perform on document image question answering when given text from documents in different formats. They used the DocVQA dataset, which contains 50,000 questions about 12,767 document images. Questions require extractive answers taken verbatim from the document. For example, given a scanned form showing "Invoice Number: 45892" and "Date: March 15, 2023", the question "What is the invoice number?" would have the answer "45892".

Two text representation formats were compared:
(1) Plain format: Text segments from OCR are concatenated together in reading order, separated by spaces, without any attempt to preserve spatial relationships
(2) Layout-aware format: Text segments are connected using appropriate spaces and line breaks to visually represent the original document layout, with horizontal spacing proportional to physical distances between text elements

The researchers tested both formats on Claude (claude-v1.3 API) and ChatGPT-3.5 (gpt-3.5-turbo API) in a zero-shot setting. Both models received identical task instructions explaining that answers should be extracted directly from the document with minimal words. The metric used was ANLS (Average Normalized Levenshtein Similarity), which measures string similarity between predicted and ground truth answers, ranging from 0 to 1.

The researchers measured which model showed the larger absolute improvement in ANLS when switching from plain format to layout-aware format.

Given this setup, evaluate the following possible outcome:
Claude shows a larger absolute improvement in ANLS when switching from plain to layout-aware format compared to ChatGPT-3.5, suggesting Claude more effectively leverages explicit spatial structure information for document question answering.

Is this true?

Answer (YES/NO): YES